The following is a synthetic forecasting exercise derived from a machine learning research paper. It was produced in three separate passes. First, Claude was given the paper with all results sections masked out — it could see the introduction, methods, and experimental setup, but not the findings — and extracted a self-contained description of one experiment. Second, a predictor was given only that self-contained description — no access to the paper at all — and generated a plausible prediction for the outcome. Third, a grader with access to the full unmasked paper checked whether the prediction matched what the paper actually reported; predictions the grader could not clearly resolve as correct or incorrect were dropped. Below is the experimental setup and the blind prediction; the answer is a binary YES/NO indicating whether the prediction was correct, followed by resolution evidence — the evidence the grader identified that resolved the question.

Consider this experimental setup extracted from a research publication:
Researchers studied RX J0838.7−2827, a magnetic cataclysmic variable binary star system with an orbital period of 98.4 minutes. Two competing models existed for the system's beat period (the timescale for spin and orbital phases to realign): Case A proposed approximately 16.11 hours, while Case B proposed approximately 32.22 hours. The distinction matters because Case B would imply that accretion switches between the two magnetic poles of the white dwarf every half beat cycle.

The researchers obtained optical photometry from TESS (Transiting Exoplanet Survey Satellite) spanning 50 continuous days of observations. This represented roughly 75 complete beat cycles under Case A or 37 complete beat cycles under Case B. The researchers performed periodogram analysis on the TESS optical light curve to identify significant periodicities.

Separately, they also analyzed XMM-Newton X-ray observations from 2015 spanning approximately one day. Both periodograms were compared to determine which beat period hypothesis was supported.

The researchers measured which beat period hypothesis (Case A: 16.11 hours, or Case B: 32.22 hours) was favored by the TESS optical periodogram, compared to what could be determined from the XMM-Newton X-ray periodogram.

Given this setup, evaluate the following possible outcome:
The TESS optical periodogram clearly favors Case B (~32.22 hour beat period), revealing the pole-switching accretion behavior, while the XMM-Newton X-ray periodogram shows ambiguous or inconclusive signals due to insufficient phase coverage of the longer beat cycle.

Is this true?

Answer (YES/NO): YES